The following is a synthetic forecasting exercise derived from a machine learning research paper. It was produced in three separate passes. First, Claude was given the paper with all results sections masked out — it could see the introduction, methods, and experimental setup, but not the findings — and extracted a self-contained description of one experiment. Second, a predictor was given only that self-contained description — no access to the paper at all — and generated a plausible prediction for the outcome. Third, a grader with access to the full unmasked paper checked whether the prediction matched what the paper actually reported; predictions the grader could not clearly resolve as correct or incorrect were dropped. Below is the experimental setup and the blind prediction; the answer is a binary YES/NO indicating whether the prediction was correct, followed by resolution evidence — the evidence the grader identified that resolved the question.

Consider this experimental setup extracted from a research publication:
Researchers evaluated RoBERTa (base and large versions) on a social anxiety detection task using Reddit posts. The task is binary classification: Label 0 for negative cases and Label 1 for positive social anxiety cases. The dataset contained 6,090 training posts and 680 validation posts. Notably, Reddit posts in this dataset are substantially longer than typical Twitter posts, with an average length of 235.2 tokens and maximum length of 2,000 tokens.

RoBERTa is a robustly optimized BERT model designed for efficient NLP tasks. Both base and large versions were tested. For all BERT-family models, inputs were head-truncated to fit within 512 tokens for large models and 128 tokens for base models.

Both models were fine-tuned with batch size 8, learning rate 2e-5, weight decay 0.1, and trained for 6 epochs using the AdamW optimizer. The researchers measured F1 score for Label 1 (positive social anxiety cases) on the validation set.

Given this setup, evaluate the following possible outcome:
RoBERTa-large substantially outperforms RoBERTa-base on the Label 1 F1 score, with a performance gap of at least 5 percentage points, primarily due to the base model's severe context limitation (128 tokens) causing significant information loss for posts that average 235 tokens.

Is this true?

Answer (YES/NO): NO